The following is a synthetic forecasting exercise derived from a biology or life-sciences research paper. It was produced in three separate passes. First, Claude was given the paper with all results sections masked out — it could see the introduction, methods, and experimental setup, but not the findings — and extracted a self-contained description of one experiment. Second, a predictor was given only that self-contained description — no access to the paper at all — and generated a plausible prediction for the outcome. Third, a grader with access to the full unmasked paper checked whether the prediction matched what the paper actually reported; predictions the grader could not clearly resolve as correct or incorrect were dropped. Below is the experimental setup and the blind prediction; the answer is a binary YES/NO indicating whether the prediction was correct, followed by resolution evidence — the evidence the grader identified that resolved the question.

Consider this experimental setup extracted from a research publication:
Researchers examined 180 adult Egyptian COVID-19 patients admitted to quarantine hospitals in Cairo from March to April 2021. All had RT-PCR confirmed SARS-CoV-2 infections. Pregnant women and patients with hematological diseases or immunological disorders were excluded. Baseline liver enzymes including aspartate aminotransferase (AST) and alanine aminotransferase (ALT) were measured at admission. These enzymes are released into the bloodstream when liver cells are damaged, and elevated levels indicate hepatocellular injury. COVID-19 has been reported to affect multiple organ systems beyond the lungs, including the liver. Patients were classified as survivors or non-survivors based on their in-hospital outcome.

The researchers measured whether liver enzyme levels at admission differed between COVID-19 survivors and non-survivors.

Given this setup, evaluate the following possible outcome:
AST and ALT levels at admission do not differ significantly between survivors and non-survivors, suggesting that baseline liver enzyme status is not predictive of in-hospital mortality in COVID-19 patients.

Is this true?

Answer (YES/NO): NO